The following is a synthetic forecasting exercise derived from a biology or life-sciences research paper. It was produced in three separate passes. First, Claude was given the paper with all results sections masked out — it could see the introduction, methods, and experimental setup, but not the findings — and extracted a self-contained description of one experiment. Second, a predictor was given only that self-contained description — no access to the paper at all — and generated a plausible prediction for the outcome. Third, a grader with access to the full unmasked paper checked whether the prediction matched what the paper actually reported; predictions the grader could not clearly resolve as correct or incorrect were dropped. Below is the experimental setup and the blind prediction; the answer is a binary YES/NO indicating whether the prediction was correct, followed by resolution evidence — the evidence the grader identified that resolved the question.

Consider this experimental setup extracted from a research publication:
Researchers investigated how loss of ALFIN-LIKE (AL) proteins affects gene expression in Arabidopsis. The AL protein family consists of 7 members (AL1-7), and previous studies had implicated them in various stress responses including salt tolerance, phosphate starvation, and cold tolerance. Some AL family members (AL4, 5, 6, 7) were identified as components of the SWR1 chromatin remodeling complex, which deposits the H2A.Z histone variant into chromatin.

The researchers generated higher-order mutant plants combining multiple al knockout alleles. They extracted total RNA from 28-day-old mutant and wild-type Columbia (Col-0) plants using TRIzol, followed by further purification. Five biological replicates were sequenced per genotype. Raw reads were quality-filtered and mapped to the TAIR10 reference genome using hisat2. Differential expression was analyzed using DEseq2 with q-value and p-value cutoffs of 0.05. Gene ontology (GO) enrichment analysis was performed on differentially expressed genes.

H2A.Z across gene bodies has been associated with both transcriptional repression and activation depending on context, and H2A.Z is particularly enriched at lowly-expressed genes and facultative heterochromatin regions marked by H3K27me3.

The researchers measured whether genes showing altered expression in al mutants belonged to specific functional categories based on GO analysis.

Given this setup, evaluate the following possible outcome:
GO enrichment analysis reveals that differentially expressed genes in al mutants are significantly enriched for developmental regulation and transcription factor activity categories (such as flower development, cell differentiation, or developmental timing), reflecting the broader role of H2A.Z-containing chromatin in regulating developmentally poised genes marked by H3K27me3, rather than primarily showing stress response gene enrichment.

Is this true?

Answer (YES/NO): NO